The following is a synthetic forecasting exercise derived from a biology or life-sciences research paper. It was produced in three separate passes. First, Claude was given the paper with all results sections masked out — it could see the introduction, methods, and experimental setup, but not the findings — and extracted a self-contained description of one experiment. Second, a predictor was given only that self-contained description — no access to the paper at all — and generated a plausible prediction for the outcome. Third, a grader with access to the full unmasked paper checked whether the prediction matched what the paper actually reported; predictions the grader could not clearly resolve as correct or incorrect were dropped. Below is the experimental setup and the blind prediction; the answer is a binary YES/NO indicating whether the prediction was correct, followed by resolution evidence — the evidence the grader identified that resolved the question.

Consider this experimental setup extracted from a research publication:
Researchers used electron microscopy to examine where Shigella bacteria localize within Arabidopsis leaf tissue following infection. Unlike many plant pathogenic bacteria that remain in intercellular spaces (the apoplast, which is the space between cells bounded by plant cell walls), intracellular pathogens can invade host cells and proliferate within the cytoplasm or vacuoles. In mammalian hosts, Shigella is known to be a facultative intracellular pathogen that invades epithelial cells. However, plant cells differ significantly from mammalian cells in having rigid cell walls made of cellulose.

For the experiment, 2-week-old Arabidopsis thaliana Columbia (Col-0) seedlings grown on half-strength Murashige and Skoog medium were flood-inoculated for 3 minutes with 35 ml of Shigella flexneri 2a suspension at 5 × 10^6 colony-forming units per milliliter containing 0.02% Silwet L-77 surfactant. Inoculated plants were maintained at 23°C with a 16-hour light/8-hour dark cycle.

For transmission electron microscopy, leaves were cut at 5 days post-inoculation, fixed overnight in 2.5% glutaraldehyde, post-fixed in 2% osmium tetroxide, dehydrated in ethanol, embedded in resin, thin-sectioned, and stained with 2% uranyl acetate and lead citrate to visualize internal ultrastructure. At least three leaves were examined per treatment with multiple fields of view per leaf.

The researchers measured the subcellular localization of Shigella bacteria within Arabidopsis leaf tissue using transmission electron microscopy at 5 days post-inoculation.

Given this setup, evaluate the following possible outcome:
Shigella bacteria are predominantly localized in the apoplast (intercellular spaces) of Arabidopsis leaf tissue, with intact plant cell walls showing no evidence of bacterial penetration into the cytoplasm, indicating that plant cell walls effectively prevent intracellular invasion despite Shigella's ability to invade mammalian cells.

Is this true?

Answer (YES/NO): YES